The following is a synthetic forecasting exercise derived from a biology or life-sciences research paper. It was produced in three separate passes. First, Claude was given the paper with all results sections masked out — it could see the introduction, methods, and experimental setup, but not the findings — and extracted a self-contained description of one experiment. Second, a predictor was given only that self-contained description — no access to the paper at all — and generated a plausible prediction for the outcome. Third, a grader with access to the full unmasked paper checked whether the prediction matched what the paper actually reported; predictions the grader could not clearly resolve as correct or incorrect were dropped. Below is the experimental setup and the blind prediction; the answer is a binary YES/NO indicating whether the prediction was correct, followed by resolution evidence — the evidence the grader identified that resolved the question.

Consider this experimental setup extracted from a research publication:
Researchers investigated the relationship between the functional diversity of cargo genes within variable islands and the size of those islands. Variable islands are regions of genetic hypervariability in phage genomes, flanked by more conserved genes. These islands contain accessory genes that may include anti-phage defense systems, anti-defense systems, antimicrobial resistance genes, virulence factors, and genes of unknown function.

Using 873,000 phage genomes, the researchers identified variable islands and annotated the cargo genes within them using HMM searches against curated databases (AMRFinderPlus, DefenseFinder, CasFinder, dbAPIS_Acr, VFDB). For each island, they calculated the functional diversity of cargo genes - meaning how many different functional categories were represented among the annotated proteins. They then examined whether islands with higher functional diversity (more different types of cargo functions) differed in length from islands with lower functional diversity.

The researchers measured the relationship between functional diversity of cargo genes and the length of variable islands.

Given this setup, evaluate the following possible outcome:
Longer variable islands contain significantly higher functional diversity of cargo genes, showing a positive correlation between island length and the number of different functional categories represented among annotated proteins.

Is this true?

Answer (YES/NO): YES